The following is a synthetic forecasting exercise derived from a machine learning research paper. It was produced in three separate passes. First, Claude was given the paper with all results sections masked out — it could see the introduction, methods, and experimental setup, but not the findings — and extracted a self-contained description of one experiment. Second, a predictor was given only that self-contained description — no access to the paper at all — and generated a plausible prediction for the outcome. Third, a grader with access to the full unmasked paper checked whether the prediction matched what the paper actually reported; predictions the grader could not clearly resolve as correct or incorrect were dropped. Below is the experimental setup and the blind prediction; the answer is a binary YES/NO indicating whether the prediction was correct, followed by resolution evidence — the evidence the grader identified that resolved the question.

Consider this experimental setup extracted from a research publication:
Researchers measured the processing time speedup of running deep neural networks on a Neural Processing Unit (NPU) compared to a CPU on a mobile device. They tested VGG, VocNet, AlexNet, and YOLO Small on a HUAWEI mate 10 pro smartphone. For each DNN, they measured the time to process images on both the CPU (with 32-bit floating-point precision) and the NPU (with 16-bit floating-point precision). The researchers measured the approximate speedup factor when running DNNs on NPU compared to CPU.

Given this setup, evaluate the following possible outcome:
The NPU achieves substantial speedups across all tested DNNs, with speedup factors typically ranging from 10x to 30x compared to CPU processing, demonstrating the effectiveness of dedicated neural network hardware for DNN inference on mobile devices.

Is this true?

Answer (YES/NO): YES